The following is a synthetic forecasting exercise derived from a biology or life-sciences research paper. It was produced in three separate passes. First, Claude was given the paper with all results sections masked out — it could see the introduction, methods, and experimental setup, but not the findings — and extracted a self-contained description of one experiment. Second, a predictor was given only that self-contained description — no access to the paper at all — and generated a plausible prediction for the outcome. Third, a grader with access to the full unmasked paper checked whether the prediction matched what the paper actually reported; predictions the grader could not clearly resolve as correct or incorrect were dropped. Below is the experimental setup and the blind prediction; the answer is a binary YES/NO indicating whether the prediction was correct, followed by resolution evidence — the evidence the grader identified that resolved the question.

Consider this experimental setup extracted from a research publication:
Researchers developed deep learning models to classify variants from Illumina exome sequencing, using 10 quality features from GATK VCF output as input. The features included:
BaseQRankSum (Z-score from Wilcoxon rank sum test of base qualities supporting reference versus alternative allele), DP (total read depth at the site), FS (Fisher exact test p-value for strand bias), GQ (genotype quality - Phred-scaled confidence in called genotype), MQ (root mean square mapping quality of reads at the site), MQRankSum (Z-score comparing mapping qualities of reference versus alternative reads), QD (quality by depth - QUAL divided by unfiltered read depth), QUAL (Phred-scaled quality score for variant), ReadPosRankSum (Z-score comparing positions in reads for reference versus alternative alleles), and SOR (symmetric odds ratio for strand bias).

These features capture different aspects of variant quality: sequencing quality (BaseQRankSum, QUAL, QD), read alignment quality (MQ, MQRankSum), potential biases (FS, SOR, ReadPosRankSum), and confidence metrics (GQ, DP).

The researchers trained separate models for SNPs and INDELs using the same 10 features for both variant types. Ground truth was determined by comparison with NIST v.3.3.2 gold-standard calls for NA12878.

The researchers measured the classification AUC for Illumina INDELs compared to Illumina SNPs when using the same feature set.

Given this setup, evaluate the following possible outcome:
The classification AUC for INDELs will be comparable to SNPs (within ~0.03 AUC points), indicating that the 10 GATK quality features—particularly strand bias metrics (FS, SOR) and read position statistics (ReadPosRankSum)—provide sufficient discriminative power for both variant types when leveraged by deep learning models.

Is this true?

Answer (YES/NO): NO